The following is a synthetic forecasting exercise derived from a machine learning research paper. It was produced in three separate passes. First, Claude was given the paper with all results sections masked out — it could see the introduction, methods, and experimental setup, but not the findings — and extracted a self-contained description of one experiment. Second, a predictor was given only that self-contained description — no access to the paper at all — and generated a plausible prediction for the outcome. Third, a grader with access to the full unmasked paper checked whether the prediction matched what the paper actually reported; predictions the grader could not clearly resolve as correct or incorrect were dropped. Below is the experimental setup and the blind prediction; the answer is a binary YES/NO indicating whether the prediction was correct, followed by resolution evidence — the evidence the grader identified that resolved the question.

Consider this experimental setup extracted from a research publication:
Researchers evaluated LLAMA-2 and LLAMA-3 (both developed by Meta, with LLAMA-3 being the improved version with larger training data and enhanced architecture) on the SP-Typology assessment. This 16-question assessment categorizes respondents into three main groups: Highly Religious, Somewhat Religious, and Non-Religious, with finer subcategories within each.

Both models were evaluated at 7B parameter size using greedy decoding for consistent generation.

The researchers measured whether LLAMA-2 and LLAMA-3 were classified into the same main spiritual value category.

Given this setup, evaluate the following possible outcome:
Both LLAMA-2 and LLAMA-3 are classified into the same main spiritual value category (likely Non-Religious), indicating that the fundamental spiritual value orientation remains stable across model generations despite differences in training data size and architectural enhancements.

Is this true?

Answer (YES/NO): NO